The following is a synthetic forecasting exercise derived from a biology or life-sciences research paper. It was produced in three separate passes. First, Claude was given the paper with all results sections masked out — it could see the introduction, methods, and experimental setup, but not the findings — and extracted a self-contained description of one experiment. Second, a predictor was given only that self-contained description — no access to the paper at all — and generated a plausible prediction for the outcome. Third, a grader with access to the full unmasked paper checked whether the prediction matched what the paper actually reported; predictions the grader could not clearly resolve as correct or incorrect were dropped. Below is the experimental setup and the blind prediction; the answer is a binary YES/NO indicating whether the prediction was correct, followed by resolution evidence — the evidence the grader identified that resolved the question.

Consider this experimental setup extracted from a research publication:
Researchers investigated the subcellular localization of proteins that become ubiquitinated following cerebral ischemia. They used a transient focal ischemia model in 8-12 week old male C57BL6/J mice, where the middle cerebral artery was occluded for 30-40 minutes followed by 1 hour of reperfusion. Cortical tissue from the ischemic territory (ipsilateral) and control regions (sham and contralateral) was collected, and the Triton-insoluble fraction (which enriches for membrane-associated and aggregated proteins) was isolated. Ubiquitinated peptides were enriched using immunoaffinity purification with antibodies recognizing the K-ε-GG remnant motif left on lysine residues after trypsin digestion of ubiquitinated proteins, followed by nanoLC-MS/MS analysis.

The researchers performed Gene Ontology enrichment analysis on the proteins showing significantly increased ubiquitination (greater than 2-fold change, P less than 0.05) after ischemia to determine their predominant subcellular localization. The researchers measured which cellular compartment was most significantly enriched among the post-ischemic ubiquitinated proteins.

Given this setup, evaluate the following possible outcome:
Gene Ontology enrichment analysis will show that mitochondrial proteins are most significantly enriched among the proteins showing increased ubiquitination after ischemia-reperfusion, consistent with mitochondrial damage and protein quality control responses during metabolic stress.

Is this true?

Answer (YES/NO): NO